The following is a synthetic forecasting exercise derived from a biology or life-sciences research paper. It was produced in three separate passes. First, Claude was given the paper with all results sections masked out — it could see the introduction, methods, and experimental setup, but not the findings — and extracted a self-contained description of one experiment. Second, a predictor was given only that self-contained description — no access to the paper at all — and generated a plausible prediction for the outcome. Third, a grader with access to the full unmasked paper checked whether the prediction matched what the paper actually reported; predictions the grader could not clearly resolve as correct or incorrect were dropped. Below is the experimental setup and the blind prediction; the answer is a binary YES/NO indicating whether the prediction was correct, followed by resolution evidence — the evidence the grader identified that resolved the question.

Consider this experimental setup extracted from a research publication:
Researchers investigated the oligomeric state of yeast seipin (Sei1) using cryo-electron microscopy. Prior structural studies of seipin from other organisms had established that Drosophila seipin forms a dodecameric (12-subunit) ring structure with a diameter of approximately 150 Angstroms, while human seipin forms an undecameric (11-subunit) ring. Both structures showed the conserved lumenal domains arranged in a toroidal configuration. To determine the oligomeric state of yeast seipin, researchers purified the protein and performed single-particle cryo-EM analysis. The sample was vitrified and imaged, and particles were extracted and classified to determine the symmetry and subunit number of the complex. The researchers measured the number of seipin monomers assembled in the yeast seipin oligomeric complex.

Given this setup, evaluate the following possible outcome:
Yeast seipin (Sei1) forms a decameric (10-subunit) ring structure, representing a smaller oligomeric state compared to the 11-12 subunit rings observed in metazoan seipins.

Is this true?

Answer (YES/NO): YES